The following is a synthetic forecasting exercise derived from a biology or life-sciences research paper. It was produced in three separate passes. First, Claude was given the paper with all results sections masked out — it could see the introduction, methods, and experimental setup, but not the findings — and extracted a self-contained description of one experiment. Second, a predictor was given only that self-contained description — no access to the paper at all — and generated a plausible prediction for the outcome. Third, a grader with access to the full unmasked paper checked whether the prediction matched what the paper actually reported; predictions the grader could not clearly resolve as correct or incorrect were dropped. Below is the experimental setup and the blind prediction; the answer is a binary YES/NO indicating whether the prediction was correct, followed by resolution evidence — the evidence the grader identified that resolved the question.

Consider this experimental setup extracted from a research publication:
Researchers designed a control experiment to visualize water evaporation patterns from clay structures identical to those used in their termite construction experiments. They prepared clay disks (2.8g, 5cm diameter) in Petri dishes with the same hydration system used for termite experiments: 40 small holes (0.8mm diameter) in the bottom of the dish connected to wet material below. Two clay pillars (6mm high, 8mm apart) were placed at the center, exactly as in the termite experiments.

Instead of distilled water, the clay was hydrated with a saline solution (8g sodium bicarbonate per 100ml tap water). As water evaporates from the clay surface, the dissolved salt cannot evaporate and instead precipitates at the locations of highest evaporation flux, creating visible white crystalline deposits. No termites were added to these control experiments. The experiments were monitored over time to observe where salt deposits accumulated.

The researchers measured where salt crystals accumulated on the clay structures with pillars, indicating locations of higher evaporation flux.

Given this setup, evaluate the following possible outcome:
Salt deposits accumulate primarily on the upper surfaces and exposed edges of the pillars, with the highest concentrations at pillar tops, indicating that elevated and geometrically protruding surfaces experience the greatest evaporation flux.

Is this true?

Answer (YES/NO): NO